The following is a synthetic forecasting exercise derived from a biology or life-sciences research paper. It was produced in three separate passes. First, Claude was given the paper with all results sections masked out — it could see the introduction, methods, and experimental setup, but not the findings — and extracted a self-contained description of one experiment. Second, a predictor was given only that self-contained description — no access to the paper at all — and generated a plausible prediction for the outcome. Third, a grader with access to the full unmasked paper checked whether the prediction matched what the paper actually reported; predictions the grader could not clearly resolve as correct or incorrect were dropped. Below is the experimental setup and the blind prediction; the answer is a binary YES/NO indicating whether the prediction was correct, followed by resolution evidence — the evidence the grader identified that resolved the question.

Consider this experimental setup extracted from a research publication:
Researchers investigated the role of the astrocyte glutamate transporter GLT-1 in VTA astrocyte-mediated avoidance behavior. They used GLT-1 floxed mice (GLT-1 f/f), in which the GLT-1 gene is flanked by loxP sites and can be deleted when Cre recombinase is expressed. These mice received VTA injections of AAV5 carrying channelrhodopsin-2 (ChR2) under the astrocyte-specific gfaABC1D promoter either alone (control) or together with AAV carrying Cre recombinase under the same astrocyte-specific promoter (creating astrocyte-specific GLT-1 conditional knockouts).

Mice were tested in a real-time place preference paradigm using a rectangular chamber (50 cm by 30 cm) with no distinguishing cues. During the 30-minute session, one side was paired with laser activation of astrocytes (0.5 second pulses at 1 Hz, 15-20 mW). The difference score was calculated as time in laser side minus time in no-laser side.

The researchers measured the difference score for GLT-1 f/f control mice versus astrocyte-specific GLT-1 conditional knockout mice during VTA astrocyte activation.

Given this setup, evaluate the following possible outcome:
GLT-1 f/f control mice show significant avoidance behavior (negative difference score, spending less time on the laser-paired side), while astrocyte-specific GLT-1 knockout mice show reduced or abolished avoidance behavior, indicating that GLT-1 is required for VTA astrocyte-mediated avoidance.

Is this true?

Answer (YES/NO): YES